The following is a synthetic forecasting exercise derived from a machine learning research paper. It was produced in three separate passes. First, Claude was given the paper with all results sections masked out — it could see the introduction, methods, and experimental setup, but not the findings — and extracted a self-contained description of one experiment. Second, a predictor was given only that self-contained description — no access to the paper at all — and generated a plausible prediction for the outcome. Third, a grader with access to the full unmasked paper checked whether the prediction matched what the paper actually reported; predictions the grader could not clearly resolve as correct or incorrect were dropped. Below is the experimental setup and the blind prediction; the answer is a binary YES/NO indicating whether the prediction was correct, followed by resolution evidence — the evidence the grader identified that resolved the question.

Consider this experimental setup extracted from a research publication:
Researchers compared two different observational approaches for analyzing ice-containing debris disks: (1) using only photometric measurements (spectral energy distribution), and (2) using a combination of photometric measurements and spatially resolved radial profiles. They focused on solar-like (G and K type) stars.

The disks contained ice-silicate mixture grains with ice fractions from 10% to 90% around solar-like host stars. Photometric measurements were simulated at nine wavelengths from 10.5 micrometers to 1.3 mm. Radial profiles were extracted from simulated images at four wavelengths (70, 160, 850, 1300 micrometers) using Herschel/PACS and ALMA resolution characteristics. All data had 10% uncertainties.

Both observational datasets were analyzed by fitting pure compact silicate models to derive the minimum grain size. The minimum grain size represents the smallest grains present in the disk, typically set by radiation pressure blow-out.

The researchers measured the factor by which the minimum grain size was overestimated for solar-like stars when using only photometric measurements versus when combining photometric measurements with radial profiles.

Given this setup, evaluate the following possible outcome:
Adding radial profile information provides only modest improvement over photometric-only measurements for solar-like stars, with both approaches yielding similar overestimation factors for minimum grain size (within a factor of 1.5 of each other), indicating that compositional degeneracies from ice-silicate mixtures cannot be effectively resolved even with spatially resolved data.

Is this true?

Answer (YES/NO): NO